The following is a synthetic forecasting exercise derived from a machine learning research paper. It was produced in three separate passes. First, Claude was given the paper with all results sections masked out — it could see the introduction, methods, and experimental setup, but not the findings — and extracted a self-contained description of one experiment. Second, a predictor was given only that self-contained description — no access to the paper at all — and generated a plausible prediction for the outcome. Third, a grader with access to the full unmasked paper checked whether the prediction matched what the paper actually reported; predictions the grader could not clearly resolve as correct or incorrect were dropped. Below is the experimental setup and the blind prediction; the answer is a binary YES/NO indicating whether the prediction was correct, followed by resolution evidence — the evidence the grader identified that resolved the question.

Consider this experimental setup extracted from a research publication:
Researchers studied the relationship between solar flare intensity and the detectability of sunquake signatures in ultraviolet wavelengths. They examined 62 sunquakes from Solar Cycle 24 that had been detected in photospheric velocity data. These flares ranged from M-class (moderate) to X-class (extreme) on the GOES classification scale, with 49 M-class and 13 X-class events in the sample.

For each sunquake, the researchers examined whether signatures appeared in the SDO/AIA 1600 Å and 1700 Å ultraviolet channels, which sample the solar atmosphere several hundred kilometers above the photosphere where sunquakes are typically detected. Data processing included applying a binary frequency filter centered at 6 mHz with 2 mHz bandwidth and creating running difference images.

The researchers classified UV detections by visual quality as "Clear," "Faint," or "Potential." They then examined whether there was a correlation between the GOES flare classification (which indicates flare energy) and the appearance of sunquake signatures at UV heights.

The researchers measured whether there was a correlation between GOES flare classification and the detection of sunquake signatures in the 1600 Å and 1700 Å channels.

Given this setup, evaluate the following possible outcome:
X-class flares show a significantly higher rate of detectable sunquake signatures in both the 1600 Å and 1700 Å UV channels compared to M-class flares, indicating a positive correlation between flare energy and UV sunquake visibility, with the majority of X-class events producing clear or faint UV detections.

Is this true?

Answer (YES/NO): NO